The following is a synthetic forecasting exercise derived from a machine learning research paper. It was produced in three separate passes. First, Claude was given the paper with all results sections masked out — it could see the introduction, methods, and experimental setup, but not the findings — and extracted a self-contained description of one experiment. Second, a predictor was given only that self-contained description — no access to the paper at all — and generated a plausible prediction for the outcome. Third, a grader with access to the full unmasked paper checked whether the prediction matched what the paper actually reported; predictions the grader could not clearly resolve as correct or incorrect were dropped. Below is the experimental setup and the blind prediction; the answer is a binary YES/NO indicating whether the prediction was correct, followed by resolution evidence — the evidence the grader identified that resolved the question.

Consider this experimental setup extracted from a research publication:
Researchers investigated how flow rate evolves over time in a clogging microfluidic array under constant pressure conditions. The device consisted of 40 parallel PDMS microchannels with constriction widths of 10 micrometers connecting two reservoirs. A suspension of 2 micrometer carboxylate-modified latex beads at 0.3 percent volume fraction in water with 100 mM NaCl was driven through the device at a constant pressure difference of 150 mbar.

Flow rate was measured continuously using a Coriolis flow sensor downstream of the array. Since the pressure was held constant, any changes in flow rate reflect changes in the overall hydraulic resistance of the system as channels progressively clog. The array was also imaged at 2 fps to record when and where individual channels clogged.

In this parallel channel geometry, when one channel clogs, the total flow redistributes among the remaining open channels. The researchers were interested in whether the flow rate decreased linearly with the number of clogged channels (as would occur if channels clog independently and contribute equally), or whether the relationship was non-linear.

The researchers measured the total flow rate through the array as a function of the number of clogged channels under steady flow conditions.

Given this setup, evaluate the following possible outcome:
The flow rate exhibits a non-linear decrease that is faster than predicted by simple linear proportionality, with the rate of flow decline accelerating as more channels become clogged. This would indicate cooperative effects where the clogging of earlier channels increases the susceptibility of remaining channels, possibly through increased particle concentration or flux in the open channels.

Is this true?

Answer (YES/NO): NO